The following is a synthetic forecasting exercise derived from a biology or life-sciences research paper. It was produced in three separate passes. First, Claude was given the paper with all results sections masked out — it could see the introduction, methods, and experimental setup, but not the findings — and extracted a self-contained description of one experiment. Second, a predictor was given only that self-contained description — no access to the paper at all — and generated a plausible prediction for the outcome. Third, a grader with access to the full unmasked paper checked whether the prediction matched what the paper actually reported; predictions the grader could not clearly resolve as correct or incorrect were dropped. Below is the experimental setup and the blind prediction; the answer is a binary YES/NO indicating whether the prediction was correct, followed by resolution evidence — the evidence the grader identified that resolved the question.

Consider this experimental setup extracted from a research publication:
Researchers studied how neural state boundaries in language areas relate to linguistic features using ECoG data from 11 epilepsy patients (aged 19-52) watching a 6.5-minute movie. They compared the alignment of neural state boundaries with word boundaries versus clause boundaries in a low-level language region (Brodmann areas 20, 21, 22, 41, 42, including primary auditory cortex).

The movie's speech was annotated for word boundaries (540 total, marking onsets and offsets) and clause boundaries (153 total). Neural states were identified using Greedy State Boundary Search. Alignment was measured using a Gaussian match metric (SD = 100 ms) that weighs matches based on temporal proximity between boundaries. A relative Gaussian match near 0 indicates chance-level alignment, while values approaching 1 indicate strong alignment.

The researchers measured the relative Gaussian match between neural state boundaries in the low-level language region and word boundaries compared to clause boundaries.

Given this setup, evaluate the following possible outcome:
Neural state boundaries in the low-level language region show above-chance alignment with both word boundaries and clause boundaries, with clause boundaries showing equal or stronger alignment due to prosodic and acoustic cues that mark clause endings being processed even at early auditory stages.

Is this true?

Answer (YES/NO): NO